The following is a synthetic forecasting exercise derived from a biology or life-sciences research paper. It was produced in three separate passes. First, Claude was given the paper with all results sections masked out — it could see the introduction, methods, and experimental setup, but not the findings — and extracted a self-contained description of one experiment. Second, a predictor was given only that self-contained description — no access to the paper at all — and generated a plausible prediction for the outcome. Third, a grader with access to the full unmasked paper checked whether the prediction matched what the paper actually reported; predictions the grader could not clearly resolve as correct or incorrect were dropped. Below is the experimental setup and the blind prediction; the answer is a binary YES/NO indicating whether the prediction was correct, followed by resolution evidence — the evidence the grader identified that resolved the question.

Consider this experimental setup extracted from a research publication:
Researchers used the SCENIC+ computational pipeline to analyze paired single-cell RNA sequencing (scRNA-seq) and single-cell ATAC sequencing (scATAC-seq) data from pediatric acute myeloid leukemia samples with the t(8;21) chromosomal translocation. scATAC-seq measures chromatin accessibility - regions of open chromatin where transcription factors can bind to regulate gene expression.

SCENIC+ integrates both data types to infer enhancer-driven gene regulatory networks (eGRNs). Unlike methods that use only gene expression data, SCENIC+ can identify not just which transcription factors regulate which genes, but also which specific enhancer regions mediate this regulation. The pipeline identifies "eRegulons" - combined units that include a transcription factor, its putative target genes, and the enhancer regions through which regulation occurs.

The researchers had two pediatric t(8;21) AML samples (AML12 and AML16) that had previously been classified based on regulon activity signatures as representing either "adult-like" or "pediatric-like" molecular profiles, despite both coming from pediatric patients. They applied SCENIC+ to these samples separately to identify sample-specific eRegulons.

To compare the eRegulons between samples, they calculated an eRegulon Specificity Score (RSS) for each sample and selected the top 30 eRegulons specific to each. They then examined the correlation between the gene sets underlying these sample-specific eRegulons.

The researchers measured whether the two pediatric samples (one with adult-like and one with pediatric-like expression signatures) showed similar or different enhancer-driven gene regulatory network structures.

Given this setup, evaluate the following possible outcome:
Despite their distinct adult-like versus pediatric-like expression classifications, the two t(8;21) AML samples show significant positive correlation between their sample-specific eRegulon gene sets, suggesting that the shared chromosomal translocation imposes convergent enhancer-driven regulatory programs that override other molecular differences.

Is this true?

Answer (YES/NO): NO